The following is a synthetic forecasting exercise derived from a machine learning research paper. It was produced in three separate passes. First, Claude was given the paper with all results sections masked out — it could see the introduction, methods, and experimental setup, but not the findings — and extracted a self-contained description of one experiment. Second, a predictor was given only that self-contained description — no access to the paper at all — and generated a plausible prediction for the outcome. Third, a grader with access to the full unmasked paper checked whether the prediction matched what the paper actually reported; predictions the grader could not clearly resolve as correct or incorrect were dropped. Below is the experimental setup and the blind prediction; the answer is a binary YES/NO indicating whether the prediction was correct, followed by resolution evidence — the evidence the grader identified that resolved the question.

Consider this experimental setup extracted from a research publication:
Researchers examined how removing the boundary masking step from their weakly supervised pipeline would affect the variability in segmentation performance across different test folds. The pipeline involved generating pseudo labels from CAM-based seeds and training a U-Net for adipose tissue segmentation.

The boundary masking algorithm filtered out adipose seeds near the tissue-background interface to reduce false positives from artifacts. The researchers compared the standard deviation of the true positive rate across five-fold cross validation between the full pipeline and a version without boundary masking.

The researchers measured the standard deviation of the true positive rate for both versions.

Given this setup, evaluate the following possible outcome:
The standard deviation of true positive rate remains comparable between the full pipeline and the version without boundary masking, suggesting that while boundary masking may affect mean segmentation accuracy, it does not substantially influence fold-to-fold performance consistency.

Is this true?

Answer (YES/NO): NO